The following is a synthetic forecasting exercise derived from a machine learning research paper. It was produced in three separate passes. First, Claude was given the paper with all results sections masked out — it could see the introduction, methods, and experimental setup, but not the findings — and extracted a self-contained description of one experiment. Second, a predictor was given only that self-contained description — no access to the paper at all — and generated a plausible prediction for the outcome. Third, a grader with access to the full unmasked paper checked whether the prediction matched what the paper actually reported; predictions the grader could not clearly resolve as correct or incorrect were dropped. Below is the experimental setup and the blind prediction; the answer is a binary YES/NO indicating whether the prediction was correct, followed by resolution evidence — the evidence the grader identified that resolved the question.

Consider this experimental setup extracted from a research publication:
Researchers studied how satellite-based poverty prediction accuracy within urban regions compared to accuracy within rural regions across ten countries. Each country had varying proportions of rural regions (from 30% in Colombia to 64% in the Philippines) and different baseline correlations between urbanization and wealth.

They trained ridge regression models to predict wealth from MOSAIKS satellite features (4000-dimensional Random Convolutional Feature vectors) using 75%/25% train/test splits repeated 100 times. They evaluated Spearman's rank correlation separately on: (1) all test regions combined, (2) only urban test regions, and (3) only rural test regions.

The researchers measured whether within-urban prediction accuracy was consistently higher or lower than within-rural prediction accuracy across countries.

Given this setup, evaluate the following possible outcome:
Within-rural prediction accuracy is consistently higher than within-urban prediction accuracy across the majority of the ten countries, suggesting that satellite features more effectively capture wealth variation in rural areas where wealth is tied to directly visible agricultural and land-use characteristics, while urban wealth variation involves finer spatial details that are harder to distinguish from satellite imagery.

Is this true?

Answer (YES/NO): YES